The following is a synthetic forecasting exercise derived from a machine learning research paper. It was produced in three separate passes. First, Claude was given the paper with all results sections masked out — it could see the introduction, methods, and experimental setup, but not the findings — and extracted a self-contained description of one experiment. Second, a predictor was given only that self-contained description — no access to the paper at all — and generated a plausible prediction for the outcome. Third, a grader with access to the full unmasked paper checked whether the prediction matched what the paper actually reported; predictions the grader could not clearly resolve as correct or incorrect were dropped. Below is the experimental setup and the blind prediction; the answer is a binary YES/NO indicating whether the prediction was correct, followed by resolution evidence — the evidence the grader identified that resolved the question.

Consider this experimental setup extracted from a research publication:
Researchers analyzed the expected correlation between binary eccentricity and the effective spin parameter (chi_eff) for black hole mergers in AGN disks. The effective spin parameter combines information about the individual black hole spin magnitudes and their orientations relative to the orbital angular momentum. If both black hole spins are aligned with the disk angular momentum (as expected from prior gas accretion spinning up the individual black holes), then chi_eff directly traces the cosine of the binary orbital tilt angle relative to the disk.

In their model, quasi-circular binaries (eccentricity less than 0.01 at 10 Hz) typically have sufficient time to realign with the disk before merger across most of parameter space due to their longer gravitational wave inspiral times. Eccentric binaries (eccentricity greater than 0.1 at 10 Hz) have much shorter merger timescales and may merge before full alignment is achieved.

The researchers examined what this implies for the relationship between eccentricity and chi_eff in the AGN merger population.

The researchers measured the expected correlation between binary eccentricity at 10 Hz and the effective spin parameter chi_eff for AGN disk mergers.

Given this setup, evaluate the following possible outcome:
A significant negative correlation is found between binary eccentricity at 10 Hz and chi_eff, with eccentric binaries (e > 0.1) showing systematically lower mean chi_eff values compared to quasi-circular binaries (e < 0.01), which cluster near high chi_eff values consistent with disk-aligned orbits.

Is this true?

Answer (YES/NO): YES